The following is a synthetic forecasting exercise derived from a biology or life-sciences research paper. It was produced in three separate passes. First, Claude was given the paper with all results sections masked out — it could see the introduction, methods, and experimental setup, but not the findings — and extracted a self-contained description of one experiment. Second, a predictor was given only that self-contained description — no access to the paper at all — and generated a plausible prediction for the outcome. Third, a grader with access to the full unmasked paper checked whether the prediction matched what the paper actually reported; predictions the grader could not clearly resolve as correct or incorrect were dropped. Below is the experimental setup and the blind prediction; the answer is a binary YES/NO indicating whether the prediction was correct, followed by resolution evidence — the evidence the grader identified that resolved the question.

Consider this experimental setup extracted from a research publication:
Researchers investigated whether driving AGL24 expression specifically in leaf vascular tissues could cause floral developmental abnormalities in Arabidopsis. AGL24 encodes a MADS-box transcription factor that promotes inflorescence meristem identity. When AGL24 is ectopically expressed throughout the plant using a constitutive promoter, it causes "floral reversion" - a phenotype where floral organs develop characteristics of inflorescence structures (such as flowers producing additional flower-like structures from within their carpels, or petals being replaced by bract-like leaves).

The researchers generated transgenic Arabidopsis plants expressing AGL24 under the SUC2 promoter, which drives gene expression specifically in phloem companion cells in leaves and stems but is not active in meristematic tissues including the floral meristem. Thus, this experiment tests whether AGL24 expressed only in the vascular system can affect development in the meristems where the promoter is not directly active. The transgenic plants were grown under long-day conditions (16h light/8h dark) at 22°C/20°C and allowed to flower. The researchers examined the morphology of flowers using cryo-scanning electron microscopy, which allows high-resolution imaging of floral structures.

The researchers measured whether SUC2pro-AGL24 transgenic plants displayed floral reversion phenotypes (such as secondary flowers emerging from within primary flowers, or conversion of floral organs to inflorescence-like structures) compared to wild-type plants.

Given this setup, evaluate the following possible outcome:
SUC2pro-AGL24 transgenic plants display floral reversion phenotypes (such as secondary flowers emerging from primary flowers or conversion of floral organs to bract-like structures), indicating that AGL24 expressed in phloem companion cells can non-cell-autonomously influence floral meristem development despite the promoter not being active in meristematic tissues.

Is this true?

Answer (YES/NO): YES